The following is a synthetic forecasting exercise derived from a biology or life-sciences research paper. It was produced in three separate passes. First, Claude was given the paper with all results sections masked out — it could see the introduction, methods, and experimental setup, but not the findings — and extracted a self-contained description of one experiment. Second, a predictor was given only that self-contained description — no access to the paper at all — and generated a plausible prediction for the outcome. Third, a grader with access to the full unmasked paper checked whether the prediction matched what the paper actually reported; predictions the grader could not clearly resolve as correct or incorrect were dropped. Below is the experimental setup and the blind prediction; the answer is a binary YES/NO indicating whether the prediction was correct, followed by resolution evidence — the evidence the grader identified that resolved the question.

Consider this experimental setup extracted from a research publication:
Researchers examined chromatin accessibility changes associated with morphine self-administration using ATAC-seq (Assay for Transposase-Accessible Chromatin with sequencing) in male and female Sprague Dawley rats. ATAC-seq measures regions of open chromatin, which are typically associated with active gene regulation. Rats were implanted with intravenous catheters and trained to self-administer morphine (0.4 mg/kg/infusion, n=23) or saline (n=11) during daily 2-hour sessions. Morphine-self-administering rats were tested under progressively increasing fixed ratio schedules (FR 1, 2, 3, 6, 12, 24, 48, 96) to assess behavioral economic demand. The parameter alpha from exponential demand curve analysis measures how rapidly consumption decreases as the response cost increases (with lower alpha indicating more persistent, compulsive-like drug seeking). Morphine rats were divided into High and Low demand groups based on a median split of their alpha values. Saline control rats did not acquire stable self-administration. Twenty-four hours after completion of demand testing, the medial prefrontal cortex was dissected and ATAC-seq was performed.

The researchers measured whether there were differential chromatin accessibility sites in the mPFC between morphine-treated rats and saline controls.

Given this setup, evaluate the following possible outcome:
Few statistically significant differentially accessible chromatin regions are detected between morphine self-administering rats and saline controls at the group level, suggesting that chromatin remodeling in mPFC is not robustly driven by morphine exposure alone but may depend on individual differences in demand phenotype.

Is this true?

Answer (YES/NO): NO